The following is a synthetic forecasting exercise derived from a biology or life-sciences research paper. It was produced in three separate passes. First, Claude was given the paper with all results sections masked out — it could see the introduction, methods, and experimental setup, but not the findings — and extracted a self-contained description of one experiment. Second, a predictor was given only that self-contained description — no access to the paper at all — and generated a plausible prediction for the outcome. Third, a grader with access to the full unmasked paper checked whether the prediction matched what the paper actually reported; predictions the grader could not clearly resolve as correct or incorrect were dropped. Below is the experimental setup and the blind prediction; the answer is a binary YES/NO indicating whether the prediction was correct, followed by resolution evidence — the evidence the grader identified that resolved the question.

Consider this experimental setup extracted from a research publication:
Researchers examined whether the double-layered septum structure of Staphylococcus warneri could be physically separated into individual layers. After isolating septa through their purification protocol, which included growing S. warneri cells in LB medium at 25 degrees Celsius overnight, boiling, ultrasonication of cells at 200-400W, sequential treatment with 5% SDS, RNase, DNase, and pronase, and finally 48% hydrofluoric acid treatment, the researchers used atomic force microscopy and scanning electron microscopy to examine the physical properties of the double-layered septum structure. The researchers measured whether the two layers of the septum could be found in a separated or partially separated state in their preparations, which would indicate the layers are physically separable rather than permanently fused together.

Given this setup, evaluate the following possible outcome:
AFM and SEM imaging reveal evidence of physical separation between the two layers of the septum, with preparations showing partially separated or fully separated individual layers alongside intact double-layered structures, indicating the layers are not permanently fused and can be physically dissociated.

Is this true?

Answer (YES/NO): YES